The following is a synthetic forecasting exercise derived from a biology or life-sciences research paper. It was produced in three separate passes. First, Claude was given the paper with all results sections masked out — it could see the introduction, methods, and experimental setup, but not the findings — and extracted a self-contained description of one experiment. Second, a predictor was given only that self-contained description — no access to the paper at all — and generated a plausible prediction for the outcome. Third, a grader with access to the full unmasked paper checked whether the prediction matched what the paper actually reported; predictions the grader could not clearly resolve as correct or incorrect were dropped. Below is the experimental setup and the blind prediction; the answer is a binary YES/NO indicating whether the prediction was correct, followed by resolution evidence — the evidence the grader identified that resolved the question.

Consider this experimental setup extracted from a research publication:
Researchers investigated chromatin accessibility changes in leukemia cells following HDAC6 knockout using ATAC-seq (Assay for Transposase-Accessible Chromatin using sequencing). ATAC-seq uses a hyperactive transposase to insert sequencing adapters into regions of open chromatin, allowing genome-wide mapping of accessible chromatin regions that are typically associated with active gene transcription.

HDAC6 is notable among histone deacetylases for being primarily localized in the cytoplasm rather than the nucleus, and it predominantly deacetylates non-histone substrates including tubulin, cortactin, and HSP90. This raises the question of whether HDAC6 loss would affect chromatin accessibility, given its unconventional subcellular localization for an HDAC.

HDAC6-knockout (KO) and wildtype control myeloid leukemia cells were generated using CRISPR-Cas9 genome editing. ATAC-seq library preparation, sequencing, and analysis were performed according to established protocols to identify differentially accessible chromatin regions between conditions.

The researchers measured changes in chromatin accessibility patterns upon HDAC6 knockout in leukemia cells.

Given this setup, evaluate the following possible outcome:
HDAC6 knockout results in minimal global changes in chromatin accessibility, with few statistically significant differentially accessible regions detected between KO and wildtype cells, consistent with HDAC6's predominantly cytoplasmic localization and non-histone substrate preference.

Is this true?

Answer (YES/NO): NO